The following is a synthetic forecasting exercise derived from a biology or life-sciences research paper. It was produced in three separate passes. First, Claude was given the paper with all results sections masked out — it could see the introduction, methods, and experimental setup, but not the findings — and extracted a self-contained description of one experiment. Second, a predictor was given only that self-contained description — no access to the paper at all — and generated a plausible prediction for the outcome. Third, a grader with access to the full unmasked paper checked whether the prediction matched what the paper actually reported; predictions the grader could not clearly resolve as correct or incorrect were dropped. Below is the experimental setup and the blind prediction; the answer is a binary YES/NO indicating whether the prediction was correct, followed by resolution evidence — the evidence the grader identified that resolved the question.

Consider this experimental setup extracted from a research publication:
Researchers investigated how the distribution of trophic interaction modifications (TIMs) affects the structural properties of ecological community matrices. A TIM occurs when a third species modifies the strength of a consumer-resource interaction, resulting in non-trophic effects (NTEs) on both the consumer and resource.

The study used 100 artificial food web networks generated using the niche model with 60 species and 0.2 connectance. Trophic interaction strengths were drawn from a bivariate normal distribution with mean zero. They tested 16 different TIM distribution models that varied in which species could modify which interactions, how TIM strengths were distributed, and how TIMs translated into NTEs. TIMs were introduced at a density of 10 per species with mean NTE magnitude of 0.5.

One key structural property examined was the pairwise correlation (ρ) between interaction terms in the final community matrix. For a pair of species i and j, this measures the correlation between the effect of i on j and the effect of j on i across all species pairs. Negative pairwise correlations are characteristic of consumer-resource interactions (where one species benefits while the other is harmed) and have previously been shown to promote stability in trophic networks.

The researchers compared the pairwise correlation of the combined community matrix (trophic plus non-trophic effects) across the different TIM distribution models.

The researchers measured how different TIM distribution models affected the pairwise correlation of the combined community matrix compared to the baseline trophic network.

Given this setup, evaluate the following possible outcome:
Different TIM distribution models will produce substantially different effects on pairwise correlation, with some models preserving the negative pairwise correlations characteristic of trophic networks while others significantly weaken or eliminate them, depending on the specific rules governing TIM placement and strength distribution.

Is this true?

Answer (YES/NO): YES